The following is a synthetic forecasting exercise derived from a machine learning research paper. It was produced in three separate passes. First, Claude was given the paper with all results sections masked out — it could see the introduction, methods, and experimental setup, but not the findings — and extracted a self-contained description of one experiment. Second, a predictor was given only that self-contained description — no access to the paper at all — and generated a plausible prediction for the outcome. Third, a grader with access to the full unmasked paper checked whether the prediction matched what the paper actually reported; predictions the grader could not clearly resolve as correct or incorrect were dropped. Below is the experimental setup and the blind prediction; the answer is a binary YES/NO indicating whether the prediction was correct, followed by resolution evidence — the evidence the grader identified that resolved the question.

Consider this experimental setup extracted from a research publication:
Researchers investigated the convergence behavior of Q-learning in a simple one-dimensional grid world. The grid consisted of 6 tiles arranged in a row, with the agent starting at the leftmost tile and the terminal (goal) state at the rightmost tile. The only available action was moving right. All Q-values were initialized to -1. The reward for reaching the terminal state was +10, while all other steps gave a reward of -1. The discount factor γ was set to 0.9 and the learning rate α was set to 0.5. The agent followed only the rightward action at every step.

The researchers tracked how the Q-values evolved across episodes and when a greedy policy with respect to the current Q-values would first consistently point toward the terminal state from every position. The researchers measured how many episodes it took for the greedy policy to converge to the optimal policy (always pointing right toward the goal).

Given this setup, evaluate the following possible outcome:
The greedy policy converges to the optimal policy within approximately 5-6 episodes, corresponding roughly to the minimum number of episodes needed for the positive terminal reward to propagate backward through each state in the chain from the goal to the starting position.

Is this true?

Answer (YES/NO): YES